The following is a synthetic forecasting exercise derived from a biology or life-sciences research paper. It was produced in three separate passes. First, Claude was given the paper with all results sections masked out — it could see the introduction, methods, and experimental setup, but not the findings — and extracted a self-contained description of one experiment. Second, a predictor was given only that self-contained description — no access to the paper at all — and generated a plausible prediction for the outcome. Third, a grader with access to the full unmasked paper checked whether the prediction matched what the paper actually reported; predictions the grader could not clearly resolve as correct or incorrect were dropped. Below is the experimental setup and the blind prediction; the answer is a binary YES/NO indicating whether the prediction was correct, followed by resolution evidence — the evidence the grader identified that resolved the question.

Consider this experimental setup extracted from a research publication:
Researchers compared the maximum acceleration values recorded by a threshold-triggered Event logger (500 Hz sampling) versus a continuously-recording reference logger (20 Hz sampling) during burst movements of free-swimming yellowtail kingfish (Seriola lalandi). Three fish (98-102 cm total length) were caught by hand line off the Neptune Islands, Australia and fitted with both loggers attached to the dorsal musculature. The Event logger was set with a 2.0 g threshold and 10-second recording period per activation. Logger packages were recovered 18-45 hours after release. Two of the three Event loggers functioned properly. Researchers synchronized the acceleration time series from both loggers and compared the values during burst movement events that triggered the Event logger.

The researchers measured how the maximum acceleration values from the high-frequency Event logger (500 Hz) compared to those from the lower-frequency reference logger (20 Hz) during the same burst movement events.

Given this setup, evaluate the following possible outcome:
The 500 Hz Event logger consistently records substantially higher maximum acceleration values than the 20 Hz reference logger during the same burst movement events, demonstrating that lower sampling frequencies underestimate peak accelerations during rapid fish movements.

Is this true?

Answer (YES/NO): NO